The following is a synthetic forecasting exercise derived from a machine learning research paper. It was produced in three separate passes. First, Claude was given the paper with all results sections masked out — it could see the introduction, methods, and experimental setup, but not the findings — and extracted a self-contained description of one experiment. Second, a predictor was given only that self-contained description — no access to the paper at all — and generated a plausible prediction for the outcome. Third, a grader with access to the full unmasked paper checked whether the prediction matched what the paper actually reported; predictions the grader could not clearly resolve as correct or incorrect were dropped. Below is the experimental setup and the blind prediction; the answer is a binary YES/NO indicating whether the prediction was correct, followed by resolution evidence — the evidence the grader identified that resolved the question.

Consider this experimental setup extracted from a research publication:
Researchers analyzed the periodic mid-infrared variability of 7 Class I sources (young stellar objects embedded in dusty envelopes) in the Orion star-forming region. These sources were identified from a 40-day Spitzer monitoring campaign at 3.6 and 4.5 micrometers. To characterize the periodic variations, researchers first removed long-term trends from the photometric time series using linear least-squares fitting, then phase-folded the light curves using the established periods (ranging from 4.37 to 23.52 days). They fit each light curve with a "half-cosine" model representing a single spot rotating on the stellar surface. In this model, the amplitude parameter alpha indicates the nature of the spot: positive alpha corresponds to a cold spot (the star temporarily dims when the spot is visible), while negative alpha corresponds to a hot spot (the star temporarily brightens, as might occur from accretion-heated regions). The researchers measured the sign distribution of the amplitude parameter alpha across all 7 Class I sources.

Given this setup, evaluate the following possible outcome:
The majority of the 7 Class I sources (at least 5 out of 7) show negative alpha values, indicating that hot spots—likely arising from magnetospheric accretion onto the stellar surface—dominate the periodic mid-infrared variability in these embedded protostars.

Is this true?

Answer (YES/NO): YES